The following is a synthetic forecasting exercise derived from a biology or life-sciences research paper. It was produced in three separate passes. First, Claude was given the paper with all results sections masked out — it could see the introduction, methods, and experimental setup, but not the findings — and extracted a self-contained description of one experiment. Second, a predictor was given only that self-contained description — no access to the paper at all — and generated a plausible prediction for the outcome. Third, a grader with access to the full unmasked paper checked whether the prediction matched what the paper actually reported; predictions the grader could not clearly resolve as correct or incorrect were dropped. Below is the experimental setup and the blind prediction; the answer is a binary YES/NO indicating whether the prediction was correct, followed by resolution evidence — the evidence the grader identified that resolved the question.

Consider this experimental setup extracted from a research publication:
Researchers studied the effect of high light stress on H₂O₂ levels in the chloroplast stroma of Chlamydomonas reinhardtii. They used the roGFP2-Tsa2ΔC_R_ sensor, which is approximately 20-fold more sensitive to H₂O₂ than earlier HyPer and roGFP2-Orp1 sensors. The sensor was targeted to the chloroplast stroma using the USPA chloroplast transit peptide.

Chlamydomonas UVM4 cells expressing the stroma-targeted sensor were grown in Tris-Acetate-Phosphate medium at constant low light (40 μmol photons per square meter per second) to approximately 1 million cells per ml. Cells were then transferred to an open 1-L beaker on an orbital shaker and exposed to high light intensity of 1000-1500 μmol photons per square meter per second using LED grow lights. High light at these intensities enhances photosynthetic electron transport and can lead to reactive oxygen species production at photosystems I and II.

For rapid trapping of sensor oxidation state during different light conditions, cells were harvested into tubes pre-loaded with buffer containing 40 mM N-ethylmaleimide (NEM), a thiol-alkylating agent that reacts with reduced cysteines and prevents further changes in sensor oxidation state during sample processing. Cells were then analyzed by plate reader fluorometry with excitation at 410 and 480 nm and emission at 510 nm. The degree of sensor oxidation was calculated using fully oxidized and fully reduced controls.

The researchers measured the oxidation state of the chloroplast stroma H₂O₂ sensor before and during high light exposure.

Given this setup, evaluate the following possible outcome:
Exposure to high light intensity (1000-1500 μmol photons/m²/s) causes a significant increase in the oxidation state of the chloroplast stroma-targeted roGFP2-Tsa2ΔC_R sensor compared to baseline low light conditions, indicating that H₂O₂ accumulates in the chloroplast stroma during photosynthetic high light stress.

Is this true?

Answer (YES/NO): YES